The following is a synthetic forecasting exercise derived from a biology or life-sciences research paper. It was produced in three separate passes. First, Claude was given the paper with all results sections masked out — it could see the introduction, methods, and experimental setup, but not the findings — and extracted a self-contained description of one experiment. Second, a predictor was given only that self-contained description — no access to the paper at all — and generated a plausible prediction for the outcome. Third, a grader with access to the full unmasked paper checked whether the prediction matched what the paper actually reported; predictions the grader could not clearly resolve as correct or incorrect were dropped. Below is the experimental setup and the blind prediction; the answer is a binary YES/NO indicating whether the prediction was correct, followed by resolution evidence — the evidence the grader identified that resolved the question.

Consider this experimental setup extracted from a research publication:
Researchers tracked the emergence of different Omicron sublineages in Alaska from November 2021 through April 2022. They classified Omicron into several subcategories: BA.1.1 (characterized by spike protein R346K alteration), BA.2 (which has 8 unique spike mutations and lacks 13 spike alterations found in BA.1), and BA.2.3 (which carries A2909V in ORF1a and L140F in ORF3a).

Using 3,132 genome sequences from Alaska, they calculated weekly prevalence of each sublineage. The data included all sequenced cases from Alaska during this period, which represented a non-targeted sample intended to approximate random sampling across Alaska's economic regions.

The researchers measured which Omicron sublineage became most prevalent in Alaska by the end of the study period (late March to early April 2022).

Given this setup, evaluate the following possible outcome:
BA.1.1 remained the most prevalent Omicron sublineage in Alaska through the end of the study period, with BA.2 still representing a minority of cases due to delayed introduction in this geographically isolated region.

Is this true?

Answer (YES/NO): NO